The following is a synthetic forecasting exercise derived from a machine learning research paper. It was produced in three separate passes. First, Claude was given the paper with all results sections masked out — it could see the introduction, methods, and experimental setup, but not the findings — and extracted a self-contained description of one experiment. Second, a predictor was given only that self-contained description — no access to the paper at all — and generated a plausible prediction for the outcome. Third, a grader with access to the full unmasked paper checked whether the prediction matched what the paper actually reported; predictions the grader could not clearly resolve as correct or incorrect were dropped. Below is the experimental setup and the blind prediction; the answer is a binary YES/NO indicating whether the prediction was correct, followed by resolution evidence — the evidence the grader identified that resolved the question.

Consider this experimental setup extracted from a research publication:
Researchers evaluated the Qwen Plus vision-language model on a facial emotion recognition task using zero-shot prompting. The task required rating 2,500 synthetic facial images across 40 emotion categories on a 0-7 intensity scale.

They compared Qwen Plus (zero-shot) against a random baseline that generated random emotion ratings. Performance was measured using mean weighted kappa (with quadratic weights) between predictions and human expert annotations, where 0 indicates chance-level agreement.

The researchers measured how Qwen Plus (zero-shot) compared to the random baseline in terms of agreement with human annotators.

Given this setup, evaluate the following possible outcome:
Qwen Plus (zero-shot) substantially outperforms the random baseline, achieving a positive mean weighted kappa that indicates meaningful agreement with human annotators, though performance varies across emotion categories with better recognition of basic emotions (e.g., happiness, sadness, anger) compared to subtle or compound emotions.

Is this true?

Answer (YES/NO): NO